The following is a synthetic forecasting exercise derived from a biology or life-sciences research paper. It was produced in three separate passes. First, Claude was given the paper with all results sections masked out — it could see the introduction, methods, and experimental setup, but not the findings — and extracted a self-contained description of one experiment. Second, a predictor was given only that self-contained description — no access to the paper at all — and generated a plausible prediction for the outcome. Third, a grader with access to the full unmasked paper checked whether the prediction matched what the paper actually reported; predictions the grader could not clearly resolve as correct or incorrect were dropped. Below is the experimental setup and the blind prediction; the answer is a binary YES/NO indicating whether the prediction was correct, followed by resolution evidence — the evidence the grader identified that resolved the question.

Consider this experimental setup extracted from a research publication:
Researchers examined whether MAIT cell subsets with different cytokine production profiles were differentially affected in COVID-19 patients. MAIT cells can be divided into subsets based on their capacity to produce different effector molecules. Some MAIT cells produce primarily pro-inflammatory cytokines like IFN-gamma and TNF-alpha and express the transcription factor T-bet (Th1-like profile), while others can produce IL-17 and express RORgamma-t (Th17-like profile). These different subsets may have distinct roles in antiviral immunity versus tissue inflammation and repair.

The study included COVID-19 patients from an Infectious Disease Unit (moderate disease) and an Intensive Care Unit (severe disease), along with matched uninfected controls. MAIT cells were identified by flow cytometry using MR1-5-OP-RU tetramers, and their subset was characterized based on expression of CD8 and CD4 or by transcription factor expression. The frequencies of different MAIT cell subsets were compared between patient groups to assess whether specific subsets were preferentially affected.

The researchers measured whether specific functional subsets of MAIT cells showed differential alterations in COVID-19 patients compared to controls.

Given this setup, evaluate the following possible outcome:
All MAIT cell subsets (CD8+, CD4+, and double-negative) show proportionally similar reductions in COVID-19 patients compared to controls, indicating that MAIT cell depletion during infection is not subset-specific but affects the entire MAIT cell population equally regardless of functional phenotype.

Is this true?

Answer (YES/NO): NO